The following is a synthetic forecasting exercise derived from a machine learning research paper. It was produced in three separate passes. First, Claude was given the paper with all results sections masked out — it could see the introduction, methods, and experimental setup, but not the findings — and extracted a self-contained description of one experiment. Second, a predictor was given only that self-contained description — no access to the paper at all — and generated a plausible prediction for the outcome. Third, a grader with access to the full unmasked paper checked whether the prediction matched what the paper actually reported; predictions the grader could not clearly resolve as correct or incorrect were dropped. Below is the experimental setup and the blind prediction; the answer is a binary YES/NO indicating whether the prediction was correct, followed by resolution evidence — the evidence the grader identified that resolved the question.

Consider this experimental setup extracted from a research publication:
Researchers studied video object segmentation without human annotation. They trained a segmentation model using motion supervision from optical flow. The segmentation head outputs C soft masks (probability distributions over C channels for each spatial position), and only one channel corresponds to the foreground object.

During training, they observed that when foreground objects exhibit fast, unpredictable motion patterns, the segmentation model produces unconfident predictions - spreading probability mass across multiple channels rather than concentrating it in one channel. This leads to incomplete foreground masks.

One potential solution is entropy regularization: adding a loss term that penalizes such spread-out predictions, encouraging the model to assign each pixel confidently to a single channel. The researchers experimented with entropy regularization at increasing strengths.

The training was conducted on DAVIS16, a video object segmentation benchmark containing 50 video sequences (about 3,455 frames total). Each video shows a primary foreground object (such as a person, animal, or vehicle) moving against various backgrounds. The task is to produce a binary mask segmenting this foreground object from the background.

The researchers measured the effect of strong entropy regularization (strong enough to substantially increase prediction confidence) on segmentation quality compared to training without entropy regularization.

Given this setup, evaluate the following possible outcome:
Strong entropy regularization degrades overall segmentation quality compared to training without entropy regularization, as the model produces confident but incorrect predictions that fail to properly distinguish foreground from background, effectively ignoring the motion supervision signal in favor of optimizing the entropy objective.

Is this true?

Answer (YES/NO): NO